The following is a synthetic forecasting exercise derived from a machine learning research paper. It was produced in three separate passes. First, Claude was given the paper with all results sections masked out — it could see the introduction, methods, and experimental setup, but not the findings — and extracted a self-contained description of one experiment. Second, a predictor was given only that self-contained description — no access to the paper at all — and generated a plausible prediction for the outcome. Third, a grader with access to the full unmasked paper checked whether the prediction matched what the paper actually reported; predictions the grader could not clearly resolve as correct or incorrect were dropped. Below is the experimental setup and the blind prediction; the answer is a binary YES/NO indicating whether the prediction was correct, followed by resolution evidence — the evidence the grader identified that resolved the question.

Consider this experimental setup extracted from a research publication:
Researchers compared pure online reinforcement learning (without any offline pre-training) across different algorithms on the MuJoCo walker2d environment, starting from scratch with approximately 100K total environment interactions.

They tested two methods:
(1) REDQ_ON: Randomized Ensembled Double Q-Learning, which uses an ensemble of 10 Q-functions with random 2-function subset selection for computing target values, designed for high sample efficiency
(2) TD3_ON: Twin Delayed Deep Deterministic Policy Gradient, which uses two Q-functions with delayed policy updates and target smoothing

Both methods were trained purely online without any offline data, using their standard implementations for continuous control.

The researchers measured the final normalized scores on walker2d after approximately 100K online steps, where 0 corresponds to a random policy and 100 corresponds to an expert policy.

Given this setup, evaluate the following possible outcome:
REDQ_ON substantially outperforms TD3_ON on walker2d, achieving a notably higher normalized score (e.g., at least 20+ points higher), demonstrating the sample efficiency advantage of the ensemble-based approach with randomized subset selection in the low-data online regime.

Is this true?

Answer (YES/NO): YES